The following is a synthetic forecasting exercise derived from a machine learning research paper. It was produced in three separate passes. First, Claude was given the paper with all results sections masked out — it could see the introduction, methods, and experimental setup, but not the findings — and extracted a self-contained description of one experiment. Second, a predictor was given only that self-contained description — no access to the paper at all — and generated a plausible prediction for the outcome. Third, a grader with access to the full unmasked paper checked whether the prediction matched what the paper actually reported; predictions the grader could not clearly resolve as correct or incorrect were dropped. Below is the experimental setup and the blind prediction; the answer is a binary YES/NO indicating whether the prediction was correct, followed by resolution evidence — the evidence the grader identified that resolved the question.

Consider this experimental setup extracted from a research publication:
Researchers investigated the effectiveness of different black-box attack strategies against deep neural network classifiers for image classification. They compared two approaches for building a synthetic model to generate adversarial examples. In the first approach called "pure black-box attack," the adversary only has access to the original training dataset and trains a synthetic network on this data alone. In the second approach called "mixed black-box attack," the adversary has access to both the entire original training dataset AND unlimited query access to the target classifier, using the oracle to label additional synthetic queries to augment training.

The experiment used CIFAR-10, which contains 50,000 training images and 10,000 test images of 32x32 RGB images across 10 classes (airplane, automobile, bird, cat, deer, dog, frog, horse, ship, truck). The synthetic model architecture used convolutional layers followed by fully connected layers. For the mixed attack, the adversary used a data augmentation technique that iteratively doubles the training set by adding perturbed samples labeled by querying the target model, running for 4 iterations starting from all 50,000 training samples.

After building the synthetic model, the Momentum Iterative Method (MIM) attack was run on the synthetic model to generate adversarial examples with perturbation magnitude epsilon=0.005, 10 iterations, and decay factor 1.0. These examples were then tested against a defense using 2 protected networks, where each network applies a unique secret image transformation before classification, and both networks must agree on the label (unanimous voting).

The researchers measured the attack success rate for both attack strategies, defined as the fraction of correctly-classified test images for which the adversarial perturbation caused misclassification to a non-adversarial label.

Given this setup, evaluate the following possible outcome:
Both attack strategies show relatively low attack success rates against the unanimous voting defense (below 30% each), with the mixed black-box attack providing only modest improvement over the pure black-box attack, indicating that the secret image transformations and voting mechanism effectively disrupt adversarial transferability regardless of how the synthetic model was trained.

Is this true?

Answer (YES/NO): NO